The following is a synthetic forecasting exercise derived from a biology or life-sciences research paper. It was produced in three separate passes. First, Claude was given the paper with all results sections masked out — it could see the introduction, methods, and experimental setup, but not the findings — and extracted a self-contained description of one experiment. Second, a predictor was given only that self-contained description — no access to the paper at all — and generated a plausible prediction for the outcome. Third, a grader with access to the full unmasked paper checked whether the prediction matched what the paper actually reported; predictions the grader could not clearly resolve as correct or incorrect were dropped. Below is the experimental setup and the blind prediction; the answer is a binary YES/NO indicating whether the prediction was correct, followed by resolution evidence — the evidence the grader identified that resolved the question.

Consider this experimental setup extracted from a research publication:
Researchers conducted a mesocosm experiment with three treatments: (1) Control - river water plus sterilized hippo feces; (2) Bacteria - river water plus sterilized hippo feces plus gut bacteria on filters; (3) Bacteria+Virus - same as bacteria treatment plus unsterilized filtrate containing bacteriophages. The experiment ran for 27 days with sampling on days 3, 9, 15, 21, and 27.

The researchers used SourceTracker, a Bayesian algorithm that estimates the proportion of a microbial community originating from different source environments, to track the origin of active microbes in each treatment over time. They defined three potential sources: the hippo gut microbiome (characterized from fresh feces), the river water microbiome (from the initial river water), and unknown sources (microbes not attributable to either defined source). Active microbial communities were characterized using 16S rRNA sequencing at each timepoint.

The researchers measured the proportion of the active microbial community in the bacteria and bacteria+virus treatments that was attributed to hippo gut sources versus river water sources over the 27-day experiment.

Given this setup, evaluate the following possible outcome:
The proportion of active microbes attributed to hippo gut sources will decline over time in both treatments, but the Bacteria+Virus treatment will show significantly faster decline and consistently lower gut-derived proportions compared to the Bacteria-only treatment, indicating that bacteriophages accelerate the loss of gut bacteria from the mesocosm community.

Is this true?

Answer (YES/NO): NO